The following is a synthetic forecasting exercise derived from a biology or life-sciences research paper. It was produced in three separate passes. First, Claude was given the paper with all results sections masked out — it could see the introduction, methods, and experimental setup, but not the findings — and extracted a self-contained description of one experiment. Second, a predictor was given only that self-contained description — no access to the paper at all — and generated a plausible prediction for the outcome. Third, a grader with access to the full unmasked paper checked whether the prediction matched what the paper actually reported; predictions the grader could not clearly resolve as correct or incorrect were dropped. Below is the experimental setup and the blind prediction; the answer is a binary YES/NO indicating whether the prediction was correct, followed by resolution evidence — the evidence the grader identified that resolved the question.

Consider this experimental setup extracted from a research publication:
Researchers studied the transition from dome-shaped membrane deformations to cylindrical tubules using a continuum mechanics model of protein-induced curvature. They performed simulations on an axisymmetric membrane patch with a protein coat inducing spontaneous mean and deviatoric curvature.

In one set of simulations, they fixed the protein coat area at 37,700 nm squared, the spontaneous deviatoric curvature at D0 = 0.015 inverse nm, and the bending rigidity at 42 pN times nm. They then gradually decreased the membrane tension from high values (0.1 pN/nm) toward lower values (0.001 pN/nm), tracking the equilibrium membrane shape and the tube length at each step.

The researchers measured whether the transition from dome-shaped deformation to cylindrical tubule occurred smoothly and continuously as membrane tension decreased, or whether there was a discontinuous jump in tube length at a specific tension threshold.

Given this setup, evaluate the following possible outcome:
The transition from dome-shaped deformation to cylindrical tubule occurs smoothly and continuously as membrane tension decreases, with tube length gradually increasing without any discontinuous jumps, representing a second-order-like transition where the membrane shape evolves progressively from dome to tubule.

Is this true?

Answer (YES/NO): NO